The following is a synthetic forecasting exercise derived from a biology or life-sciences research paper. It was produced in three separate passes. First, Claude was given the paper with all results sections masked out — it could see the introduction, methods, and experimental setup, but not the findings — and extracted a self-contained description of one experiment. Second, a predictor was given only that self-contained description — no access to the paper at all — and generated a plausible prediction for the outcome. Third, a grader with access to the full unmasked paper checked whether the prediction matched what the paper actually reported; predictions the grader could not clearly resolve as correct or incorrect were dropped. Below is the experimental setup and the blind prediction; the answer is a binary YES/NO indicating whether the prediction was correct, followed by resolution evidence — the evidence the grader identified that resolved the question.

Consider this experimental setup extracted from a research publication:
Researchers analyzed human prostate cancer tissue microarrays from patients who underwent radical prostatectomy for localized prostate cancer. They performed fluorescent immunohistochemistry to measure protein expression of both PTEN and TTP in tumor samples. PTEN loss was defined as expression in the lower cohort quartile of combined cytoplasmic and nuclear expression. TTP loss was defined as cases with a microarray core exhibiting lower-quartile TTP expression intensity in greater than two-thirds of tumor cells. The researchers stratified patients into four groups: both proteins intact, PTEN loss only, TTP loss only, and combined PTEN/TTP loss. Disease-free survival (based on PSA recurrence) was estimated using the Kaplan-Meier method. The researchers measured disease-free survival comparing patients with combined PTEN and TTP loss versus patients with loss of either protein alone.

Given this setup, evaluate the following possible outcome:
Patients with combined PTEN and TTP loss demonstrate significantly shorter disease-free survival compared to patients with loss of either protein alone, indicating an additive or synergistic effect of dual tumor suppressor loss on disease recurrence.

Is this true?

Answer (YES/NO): YES